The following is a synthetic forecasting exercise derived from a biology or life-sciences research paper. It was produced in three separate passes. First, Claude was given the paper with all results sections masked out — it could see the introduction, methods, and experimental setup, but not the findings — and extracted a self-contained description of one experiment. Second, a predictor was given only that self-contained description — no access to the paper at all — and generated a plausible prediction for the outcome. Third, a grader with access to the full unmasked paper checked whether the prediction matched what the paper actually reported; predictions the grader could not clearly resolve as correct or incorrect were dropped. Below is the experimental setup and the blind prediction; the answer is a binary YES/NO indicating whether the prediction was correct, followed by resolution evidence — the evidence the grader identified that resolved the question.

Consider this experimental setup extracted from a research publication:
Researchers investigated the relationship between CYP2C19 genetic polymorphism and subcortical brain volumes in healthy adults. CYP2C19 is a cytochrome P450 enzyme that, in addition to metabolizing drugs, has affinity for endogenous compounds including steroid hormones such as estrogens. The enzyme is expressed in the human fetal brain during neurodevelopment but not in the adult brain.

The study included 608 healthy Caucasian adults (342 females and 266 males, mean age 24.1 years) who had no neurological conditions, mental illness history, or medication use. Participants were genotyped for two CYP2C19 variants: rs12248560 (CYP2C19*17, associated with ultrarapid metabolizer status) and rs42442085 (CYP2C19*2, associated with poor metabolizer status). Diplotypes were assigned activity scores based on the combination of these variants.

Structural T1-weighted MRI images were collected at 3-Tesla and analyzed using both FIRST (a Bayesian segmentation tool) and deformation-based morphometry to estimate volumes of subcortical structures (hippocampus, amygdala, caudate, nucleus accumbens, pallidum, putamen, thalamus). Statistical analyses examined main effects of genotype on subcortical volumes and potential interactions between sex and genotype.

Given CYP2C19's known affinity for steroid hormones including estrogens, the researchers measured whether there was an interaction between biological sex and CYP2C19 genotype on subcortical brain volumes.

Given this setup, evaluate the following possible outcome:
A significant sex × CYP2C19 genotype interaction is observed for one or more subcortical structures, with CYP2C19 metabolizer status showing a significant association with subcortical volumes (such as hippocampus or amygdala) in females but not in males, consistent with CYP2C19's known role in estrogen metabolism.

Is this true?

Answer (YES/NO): YES